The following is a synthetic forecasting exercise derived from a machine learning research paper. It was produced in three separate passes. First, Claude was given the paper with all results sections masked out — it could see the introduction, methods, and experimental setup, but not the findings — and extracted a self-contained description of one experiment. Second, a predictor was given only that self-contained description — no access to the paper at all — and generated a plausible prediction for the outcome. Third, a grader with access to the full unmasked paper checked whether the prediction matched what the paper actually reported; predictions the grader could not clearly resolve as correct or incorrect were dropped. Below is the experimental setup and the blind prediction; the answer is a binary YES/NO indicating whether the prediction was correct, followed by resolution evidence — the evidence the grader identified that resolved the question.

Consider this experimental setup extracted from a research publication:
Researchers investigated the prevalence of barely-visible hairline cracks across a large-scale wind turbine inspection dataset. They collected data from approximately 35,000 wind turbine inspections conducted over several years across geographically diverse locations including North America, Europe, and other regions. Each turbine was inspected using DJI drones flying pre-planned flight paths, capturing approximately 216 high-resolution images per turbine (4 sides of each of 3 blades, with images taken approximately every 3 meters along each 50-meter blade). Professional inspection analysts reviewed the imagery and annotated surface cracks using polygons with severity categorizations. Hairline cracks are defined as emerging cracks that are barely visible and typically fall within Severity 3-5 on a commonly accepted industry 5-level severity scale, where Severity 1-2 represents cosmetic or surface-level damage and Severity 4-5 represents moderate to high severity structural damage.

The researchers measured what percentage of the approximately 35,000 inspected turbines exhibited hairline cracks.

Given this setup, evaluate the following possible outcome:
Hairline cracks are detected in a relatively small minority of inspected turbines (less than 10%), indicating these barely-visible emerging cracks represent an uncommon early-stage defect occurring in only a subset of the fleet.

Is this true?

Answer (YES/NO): YES